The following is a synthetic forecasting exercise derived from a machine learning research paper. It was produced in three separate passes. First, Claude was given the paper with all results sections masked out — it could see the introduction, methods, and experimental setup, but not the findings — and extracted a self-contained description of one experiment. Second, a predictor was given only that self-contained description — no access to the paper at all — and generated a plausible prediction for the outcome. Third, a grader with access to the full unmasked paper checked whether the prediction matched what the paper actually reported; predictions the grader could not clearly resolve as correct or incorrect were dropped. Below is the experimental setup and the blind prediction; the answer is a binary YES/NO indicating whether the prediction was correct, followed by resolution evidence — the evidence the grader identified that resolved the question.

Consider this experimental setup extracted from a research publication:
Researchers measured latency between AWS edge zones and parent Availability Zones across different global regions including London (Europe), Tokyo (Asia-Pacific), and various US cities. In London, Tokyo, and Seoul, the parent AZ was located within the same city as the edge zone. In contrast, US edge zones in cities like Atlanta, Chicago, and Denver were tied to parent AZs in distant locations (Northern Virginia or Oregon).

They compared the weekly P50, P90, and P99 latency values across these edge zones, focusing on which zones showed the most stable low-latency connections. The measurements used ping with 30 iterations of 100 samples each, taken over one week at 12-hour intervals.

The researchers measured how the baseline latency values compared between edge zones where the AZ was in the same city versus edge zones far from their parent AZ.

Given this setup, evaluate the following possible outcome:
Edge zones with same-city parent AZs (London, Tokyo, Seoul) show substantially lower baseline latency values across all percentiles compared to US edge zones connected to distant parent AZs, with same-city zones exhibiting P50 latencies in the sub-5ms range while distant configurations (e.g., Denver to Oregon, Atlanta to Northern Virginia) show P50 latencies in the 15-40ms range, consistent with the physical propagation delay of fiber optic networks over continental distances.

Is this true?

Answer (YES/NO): NO